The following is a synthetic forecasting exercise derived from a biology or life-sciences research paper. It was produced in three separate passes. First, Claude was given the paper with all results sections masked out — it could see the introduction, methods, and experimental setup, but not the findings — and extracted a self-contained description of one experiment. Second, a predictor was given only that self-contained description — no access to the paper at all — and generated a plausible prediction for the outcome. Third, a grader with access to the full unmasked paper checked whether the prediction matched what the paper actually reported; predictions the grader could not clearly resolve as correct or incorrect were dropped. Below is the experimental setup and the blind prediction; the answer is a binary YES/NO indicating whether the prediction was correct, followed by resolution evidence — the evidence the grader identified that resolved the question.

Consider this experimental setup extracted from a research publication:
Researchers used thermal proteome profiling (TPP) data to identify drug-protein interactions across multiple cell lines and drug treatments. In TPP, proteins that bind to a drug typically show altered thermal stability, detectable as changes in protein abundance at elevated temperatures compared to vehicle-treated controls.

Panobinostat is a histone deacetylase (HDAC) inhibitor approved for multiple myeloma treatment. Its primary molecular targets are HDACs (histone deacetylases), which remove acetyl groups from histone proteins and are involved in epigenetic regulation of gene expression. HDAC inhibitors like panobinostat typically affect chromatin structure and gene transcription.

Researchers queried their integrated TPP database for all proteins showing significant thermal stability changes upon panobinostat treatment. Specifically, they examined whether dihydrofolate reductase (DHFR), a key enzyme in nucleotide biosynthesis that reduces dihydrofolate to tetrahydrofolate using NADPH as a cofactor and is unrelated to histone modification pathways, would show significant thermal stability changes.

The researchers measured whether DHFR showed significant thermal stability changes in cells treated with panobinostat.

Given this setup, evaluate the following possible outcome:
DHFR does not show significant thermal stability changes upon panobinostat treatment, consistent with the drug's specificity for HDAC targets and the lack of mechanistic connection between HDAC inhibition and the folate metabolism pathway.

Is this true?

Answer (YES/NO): NO